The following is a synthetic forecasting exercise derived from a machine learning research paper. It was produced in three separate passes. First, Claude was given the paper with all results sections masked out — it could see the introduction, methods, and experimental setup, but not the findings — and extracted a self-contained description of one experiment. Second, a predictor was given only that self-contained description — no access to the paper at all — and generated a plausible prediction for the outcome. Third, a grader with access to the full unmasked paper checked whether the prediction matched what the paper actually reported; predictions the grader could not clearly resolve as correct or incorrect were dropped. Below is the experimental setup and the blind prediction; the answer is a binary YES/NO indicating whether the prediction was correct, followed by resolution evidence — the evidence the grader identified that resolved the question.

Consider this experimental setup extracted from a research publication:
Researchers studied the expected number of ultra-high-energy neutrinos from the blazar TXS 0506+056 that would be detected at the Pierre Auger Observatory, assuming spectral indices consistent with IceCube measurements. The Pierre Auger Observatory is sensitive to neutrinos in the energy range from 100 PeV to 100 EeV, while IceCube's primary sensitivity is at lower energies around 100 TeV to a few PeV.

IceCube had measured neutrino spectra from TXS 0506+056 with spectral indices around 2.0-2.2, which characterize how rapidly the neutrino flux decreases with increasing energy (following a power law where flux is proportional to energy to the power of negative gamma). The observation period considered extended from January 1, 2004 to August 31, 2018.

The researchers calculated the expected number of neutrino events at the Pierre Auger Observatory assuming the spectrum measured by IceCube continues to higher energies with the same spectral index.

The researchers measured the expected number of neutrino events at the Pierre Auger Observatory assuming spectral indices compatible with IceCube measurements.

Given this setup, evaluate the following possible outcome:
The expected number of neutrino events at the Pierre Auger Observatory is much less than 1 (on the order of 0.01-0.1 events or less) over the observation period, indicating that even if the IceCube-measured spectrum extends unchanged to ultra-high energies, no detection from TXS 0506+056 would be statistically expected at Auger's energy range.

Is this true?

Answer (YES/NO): YES